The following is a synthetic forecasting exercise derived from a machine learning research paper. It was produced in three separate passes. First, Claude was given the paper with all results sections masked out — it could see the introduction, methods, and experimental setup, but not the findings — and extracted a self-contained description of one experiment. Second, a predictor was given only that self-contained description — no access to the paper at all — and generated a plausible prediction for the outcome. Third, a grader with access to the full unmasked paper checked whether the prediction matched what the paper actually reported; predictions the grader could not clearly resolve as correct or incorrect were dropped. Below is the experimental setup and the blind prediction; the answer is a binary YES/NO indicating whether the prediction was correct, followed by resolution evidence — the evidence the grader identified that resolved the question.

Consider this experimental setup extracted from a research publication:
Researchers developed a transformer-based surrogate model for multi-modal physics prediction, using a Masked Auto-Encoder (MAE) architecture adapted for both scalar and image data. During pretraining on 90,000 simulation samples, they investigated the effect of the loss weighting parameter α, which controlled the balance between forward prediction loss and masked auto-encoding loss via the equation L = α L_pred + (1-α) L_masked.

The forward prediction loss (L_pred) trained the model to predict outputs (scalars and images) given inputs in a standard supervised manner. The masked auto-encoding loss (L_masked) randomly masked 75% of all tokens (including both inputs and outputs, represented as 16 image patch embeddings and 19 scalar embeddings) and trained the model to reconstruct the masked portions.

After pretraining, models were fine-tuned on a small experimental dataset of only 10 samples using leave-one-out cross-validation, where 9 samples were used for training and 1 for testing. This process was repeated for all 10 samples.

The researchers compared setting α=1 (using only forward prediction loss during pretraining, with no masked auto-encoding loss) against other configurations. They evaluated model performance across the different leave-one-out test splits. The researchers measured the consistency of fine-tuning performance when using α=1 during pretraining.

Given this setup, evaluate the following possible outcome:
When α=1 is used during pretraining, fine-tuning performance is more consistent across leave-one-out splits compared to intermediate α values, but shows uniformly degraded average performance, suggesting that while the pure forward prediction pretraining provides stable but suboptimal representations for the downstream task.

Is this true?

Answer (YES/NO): NO